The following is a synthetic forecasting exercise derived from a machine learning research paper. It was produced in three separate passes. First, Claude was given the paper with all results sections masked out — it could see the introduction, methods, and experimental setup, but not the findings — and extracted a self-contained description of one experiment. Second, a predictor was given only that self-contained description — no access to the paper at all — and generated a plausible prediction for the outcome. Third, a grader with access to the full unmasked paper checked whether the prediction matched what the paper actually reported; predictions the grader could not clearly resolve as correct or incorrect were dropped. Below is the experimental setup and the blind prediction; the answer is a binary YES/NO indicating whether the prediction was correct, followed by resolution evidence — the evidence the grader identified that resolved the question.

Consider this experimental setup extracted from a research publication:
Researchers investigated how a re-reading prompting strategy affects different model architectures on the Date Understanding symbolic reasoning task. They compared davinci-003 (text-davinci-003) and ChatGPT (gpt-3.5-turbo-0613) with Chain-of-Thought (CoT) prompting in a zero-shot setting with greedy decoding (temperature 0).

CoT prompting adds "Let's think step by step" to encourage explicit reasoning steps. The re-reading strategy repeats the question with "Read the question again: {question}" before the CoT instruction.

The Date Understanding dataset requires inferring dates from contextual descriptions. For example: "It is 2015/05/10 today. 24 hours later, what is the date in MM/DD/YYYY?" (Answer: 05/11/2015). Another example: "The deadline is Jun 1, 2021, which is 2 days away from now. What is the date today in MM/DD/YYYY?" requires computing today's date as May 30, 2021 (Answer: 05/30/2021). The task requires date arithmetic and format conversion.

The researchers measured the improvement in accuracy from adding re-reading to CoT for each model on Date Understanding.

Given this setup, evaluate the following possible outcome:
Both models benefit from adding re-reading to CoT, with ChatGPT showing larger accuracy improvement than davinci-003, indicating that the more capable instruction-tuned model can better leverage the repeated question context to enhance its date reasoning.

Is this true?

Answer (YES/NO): NO